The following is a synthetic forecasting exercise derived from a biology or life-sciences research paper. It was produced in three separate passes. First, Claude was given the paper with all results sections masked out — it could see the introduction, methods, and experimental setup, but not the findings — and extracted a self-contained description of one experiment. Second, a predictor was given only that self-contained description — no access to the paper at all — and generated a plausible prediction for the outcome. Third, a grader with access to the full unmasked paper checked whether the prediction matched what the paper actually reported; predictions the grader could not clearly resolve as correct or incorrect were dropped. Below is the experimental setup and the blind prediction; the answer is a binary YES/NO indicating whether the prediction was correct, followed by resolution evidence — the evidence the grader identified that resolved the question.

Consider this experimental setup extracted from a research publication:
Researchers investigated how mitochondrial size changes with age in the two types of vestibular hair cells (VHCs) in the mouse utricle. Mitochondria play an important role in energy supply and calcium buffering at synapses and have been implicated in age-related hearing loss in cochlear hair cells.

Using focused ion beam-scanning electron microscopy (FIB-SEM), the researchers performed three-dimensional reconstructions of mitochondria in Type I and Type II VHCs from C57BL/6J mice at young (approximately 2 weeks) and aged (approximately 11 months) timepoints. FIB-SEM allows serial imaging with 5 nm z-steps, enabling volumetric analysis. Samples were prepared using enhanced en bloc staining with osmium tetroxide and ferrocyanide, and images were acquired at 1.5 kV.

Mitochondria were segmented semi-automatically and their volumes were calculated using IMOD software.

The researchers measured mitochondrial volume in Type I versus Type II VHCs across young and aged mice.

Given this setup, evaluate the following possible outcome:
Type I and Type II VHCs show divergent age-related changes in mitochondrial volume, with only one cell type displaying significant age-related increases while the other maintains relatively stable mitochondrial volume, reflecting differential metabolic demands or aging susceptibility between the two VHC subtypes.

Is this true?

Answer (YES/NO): YES